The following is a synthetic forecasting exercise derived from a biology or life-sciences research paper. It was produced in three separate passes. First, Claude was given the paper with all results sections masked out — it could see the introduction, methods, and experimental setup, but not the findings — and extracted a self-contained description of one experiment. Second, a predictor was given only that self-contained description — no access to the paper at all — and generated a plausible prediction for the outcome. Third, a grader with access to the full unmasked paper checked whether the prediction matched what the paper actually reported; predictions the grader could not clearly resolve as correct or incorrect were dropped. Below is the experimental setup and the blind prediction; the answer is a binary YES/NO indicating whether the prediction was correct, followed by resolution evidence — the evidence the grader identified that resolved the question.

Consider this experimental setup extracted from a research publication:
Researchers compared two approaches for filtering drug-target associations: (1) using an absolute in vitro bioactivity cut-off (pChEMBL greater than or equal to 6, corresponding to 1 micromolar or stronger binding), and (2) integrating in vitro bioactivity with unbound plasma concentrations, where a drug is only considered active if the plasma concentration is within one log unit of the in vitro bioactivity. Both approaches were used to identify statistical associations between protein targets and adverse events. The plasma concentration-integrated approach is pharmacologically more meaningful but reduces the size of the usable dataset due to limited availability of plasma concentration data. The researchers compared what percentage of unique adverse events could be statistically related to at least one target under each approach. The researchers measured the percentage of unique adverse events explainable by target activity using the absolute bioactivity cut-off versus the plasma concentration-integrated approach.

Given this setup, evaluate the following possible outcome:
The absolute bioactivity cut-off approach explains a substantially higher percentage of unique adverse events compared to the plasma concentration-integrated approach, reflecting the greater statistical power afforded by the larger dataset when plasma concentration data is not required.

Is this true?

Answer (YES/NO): YES